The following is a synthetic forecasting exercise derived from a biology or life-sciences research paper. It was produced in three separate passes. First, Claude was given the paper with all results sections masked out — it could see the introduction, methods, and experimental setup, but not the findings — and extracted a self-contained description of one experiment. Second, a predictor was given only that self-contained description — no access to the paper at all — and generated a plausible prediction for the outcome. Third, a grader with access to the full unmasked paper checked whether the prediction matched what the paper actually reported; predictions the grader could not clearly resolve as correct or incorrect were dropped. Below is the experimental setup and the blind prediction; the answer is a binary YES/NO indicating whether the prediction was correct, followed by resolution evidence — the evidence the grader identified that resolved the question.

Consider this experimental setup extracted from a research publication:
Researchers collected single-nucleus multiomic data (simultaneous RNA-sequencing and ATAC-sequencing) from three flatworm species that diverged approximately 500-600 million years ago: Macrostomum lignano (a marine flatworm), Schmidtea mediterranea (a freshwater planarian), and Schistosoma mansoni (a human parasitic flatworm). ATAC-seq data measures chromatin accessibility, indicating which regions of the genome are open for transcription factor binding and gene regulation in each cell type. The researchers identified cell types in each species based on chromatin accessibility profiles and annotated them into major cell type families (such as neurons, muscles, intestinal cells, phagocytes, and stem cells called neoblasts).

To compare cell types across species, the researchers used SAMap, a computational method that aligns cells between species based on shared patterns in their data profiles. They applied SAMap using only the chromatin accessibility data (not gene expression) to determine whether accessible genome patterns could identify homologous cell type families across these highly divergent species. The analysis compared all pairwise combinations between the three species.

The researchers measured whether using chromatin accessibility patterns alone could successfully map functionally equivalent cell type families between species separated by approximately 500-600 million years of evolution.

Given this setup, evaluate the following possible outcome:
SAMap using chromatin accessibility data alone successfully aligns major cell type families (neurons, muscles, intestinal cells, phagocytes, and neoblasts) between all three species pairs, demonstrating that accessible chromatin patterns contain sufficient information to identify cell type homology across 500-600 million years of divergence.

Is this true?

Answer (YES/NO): YES